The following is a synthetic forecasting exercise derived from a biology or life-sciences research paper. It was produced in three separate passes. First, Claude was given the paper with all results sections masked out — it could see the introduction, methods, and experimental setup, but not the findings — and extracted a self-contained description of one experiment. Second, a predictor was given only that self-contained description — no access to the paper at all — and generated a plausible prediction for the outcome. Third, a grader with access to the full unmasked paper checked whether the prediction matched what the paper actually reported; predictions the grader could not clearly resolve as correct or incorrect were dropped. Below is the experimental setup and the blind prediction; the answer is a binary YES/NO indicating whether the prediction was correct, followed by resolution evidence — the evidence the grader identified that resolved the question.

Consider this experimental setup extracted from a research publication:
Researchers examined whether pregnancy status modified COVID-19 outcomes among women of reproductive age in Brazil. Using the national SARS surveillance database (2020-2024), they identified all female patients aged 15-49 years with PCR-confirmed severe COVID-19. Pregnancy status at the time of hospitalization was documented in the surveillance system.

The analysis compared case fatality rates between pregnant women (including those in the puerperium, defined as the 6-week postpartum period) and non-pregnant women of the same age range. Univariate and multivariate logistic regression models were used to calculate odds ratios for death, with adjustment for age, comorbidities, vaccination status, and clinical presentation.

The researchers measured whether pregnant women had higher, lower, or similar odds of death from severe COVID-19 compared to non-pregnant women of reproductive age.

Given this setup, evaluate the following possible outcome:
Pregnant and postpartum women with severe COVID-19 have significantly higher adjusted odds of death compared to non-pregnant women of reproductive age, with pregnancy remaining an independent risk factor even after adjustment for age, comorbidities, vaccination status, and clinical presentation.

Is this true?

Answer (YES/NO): NO